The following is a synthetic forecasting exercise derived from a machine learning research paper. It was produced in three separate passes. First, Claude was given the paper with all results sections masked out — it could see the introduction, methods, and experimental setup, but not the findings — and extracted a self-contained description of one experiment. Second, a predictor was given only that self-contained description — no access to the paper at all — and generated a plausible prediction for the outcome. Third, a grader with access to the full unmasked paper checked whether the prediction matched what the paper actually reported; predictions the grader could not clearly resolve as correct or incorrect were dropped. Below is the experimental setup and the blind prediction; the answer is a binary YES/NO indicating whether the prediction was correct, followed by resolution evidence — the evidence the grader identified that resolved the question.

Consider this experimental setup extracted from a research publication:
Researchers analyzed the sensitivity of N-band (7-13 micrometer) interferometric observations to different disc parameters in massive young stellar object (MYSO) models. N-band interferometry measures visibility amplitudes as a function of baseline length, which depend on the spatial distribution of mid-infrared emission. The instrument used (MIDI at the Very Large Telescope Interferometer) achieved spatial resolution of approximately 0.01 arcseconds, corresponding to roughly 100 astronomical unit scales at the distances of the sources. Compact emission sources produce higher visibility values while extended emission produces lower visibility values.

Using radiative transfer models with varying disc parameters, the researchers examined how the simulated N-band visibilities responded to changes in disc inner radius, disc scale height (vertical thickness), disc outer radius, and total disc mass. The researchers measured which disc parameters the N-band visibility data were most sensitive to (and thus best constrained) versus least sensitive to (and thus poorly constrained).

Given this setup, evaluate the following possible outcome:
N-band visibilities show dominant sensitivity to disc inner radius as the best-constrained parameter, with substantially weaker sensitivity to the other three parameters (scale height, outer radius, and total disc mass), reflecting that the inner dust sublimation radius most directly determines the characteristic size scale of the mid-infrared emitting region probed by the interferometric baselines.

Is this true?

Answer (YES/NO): NO